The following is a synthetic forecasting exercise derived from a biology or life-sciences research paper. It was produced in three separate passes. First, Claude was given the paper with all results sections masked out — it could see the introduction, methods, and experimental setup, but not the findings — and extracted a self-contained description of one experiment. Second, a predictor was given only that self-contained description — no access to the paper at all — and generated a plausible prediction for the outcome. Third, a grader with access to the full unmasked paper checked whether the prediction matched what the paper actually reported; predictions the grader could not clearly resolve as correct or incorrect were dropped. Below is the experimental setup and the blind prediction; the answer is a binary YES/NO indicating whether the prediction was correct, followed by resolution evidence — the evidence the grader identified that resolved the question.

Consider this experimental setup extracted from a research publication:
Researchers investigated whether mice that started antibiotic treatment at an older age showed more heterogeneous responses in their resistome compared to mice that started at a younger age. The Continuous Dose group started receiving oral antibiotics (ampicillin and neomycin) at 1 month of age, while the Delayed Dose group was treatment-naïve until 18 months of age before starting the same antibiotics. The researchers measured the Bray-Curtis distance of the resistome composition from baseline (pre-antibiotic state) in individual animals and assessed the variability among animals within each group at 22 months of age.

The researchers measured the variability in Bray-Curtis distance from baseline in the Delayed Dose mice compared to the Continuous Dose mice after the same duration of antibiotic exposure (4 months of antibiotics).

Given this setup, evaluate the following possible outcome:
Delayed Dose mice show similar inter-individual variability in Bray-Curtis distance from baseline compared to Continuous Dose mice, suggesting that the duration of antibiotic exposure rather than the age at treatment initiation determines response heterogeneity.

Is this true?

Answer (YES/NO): NO